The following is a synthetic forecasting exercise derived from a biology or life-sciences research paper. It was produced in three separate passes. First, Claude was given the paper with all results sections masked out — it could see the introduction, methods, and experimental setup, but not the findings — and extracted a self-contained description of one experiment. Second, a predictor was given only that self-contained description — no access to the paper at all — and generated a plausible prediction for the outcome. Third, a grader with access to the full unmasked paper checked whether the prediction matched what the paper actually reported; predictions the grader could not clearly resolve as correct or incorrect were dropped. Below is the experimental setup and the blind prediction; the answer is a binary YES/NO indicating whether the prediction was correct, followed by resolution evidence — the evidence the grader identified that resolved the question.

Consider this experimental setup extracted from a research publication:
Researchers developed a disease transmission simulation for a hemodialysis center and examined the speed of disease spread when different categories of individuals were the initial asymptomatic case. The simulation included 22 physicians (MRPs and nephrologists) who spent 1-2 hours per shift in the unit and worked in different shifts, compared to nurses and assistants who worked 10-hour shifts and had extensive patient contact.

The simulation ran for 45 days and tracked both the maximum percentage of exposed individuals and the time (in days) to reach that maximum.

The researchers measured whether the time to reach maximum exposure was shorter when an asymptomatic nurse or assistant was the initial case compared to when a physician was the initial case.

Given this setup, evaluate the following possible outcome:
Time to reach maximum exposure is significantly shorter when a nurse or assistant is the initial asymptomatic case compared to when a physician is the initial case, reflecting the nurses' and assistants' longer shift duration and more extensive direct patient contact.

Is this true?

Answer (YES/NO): YES